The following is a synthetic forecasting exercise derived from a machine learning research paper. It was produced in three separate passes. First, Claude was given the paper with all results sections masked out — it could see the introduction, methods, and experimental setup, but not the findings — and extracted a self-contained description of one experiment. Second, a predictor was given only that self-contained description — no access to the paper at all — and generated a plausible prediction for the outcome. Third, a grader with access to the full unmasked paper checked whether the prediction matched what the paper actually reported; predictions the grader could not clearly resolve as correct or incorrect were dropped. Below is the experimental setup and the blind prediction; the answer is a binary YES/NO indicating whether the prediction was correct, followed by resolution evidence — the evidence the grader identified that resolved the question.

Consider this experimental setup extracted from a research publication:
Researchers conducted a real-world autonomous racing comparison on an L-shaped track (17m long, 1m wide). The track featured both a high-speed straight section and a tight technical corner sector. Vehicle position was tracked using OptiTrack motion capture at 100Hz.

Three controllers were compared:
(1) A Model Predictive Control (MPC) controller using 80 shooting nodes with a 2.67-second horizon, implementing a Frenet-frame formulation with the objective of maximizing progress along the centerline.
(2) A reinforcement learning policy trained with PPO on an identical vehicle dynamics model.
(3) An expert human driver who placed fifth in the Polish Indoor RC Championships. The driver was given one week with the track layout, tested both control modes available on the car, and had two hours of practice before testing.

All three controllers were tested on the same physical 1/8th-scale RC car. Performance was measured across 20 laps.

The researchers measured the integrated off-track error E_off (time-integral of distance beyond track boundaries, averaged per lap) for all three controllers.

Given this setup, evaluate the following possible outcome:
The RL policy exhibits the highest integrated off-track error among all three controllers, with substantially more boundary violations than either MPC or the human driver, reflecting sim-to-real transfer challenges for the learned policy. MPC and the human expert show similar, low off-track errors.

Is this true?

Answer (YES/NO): NO